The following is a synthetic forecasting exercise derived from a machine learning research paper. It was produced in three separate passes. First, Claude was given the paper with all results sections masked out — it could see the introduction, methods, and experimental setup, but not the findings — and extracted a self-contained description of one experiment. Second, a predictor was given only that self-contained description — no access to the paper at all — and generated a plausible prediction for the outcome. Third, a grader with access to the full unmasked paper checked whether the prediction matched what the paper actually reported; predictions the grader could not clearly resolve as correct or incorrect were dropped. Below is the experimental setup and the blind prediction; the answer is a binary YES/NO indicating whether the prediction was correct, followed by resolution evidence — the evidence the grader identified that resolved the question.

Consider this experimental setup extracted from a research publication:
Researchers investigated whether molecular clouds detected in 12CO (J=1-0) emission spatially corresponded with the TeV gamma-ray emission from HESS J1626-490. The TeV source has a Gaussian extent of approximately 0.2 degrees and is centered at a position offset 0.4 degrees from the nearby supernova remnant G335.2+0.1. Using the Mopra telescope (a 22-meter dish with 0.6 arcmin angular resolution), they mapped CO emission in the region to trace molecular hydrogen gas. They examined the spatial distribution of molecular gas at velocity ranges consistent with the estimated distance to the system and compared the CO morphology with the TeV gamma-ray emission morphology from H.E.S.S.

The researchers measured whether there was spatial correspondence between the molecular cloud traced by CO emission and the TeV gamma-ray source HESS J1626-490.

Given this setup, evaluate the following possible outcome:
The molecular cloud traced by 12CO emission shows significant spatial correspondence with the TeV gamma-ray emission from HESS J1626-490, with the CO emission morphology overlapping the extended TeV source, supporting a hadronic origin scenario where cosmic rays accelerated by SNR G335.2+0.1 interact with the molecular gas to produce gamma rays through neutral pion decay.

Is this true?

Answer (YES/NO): YES